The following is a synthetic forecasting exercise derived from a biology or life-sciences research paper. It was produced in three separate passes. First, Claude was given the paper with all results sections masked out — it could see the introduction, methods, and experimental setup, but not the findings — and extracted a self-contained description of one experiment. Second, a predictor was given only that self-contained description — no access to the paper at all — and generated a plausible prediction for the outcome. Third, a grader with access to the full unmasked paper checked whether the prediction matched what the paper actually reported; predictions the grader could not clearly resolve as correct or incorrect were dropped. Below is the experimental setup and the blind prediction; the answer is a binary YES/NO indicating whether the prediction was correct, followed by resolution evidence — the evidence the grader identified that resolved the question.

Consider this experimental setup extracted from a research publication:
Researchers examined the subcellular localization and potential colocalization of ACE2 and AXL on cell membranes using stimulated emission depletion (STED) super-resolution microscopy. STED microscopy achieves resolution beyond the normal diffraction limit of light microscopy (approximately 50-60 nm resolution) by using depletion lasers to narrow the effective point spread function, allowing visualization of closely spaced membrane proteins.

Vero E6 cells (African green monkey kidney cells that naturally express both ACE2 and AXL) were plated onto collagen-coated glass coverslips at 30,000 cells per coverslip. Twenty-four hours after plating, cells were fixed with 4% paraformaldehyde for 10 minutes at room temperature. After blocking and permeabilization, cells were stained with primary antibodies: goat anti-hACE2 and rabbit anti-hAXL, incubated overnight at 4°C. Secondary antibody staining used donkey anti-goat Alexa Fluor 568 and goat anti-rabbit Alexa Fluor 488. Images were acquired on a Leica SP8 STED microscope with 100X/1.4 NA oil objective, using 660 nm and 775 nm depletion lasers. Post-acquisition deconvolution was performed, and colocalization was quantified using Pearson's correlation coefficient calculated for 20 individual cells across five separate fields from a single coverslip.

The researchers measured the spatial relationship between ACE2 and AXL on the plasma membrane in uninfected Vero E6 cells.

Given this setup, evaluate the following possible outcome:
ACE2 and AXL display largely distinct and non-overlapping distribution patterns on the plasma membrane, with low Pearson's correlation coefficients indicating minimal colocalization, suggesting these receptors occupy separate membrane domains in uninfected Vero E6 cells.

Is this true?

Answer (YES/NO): YES